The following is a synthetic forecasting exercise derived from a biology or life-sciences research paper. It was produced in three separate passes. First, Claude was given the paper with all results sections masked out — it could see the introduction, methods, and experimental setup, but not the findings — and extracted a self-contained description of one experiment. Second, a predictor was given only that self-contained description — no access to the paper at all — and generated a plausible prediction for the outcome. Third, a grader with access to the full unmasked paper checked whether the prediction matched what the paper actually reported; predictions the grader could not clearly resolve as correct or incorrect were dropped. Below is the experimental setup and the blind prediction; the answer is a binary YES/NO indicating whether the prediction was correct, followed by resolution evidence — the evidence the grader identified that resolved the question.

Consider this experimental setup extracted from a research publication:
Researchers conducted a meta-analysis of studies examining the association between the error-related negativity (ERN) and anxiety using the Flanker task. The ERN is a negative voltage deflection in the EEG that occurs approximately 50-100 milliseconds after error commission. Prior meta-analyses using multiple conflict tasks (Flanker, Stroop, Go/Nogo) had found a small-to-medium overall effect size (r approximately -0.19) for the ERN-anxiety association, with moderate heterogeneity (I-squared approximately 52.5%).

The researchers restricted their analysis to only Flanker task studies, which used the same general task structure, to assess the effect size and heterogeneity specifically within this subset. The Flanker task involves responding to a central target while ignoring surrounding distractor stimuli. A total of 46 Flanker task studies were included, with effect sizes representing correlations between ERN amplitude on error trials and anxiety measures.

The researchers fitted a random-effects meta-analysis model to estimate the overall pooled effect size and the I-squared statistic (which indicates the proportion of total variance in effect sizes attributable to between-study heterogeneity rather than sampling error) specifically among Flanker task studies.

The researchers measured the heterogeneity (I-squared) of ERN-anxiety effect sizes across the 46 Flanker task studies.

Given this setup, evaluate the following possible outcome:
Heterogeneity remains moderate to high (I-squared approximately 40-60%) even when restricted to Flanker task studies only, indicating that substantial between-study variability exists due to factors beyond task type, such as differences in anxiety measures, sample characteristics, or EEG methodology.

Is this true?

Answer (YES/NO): YES